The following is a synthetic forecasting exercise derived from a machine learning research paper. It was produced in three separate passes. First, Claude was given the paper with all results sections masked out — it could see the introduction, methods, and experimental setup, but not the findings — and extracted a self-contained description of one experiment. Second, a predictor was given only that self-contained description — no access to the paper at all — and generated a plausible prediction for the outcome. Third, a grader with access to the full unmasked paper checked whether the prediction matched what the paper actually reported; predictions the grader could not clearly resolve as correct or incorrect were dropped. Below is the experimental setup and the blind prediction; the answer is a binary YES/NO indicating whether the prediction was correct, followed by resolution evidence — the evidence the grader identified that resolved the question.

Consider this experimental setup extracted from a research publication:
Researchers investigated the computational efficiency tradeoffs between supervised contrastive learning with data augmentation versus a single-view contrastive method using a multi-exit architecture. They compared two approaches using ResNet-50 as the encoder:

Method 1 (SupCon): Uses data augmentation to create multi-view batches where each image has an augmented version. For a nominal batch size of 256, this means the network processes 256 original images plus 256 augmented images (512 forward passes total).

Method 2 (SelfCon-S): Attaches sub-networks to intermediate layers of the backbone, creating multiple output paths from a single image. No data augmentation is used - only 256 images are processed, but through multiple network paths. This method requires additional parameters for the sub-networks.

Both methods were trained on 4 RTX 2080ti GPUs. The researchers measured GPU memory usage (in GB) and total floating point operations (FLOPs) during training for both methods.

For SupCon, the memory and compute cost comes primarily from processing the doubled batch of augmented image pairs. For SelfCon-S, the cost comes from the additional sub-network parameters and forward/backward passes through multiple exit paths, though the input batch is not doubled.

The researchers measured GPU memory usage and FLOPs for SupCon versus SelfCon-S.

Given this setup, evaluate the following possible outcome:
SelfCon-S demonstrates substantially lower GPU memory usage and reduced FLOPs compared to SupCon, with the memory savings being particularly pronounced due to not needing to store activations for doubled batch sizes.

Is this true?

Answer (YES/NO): NO